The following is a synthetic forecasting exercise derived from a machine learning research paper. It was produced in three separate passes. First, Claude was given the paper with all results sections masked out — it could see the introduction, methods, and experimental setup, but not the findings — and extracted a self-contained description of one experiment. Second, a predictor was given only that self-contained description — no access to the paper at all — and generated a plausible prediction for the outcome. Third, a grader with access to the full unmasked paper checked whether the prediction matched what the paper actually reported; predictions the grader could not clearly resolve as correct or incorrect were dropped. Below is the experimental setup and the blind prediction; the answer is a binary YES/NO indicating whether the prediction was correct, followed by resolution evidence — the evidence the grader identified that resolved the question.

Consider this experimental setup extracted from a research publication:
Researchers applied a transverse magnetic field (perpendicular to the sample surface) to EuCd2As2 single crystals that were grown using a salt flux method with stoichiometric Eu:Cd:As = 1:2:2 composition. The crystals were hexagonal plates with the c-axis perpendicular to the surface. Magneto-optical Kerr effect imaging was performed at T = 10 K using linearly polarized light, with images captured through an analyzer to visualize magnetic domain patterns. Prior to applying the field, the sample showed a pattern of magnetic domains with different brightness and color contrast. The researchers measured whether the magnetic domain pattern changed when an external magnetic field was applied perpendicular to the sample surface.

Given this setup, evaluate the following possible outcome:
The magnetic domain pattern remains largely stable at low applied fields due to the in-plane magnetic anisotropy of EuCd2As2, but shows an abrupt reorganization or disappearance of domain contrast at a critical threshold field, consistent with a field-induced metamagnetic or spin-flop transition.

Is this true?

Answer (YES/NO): NO